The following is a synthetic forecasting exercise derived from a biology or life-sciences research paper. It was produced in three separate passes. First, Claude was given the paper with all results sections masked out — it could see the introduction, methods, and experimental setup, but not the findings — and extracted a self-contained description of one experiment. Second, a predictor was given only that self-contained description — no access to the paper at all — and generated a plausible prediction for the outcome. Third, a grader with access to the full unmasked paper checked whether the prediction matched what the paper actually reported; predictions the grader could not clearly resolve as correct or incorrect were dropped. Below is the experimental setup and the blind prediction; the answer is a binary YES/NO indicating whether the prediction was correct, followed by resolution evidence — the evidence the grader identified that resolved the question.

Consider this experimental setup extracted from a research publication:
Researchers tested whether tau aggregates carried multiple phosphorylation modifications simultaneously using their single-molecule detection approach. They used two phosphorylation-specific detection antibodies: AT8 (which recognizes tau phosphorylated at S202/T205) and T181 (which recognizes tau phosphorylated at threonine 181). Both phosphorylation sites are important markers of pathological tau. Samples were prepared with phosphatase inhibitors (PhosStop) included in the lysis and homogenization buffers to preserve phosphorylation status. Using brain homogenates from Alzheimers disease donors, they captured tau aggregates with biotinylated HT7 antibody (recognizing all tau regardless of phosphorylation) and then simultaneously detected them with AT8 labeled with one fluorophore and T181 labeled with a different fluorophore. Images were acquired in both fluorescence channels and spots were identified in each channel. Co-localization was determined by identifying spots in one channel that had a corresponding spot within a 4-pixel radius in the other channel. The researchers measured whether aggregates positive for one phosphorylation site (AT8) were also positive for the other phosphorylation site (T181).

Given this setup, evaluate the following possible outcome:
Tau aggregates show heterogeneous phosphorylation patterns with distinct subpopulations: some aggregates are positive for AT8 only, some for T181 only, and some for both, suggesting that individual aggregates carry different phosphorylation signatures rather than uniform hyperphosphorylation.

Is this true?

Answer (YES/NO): NO